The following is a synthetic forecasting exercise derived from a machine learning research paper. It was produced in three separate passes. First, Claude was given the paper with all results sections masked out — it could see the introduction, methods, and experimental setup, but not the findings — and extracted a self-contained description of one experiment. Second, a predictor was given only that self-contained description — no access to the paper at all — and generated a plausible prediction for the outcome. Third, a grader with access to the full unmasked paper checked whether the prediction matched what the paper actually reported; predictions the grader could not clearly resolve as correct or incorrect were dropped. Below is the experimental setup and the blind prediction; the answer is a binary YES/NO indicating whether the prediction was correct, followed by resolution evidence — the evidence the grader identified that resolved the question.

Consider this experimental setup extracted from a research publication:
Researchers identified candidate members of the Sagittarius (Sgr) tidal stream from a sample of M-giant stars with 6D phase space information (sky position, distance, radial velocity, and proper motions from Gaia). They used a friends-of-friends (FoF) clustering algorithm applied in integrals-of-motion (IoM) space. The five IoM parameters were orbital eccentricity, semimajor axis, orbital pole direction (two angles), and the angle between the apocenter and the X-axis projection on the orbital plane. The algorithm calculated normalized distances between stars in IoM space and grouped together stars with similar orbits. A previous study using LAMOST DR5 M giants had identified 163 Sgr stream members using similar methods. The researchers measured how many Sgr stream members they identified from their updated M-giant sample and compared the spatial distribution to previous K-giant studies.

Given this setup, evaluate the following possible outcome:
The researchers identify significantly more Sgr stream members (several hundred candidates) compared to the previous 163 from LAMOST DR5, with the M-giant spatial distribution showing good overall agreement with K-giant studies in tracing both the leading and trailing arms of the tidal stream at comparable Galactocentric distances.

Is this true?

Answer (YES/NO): NO